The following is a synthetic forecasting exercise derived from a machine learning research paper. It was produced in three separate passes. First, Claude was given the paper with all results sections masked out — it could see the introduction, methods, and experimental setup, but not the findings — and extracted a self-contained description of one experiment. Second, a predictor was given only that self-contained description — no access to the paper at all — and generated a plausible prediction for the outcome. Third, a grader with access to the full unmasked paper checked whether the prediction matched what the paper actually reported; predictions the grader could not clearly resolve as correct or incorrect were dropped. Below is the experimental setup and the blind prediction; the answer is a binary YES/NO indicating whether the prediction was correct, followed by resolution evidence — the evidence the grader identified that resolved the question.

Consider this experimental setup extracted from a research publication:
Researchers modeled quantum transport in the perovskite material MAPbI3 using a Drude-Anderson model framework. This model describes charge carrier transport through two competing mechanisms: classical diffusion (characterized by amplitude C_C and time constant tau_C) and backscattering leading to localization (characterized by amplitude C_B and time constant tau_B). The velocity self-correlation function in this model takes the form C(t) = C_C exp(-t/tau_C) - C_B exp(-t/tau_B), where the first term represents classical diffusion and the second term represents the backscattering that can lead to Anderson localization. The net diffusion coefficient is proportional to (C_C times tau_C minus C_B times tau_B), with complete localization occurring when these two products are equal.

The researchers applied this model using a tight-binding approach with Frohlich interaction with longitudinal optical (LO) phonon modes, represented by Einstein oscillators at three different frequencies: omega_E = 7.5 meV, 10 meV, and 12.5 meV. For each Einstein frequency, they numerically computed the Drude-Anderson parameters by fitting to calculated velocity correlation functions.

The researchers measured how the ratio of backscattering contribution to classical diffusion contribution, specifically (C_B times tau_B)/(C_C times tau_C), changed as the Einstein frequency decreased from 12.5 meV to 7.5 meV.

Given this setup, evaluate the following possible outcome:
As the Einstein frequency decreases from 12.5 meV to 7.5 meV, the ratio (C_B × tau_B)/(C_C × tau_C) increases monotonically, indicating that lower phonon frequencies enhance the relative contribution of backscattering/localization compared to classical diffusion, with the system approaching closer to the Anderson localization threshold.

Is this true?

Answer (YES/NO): YES